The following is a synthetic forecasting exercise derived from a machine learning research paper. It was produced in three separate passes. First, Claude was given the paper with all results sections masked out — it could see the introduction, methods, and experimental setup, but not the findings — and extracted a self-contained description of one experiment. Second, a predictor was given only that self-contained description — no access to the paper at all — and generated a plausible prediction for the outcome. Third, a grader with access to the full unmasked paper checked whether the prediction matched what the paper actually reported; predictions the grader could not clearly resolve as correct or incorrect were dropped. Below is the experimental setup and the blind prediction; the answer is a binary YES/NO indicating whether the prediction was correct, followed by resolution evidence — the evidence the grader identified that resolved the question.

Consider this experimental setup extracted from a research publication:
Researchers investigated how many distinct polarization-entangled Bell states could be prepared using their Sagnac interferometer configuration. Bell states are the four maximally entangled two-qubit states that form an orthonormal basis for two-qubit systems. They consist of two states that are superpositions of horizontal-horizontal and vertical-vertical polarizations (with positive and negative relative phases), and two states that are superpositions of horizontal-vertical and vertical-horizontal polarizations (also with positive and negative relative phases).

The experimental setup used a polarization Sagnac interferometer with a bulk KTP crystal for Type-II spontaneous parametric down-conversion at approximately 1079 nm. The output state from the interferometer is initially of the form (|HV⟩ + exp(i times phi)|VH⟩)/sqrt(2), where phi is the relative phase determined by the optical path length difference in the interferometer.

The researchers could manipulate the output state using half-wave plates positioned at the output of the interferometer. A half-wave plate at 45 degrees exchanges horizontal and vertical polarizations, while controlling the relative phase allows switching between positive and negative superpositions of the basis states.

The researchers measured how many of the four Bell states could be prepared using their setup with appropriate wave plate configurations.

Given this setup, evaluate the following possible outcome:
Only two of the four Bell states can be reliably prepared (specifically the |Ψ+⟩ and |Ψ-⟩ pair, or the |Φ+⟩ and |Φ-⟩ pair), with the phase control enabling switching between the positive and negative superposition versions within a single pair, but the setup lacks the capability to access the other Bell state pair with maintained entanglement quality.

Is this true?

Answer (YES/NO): NO